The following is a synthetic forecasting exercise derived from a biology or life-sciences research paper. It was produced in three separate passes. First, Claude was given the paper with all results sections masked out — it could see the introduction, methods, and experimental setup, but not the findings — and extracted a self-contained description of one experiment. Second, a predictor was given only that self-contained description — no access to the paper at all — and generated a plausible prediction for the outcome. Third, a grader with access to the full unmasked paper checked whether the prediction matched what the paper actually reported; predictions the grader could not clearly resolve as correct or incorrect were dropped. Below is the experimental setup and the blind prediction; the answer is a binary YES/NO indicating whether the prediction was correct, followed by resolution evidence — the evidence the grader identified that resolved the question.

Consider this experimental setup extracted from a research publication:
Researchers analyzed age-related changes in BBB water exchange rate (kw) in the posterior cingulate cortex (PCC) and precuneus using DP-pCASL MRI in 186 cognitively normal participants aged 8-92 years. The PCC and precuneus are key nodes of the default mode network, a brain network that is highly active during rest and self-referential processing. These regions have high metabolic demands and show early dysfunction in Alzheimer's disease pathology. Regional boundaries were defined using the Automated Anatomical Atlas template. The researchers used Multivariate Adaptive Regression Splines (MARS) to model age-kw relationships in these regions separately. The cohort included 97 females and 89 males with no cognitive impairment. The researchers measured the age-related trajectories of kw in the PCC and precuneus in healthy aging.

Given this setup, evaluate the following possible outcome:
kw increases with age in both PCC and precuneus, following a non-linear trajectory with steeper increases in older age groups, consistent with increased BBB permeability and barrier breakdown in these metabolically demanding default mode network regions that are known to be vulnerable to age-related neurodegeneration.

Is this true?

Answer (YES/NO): NO